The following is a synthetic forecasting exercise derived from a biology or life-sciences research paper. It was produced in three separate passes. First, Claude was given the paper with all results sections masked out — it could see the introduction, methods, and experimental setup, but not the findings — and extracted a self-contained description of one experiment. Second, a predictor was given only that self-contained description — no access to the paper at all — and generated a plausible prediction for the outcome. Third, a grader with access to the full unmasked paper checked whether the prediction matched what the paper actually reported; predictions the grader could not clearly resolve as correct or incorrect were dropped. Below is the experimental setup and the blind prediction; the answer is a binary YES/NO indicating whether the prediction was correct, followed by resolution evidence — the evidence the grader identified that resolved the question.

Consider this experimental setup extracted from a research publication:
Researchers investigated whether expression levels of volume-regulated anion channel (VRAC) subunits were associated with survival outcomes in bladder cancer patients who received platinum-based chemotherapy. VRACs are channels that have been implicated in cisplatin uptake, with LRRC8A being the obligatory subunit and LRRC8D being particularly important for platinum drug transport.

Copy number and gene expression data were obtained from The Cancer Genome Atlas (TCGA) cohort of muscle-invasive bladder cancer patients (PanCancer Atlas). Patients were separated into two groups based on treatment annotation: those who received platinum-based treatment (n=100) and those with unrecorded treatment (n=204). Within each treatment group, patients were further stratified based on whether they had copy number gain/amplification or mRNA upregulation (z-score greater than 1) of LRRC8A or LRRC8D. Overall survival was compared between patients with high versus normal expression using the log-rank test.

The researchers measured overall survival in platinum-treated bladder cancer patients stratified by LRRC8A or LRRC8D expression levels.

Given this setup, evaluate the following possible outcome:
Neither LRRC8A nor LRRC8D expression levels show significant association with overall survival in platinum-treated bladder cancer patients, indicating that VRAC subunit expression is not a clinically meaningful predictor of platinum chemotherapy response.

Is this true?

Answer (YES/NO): NO